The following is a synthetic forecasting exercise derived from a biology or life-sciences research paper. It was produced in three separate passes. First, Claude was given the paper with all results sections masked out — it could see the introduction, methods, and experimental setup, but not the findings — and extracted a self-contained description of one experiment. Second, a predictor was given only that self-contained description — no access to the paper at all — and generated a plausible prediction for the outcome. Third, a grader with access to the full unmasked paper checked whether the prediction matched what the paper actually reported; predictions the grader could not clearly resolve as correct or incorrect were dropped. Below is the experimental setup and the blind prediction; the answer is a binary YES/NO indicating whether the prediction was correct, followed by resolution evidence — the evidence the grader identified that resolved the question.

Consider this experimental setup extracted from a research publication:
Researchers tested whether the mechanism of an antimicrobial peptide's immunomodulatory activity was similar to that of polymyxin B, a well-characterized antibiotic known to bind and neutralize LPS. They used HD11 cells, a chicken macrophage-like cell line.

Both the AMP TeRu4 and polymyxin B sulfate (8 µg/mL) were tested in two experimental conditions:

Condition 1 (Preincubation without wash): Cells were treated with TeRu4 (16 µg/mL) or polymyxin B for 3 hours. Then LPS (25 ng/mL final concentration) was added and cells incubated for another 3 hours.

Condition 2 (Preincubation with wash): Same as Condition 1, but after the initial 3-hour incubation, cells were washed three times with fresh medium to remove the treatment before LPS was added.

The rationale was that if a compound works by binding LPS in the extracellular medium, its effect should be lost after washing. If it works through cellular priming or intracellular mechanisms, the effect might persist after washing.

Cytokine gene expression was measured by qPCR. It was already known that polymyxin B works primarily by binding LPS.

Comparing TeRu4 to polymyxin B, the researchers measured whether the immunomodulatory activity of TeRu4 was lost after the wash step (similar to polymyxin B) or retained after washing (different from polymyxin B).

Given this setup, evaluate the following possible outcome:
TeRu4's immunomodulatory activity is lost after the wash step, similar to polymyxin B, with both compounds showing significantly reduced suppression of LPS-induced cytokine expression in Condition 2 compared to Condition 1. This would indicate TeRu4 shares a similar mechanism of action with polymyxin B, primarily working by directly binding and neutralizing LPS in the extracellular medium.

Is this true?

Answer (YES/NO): NO